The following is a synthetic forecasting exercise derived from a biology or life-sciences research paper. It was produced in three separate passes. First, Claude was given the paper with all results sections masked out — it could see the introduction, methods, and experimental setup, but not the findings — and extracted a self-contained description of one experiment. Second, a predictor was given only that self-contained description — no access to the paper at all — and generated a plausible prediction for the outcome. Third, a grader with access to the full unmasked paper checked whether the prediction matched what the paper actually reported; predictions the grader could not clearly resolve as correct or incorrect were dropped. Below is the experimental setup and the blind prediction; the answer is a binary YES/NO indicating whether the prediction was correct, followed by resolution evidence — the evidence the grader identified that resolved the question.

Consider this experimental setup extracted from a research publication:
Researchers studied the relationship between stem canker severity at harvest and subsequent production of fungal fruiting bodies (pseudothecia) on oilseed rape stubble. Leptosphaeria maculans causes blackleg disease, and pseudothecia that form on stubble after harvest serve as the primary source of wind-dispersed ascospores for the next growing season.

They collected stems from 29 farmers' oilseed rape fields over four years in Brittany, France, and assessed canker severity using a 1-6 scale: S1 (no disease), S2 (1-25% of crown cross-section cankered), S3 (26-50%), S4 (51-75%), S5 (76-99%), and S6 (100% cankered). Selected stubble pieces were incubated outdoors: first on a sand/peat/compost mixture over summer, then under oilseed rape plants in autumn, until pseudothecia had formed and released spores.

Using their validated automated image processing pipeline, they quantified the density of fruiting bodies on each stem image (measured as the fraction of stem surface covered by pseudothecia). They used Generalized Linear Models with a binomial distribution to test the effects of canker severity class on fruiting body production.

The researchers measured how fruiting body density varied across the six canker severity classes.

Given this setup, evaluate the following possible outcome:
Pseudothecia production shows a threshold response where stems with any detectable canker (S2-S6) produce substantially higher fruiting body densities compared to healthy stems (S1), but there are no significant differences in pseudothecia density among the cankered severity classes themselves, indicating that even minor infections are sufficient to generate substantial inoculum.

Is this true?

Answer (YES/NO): NO